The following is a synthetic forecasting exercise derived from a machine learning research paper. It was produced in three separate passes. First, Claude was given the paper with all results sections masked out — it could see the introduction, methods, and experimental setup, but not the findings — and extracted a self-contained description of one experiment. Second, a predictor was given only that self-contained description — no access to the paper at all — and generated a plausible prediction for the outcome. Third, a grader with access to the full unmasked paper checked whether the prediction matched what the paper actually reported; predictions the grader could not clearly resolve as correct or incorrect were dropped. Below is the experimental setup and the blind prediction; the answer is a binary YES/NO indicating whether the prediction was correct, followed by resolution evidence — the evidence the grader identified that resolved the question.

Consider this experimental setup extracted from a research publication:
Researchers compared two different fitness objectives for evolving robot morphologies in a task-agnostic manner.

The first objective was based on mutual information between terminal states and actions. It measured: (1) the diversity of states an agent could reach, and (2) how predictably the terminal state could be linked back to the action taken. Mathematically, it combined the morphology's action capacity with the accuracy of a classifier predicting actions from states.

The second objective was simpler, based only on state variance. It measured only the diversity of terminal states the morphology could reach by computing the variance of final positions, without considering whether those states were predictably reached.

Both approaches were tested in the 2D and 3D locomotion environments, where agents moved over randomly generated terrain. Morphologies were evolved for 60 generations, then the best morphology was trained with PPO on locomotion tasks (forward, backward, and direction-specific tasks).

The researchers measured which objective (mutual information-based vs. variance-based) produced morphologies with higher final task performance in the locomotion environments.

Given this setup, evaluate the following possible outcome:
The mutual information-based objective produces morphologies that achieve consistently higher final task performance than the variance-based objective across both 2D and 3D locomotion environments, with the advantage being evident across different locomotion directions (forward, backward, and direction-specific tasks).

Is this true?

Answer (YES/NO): YES